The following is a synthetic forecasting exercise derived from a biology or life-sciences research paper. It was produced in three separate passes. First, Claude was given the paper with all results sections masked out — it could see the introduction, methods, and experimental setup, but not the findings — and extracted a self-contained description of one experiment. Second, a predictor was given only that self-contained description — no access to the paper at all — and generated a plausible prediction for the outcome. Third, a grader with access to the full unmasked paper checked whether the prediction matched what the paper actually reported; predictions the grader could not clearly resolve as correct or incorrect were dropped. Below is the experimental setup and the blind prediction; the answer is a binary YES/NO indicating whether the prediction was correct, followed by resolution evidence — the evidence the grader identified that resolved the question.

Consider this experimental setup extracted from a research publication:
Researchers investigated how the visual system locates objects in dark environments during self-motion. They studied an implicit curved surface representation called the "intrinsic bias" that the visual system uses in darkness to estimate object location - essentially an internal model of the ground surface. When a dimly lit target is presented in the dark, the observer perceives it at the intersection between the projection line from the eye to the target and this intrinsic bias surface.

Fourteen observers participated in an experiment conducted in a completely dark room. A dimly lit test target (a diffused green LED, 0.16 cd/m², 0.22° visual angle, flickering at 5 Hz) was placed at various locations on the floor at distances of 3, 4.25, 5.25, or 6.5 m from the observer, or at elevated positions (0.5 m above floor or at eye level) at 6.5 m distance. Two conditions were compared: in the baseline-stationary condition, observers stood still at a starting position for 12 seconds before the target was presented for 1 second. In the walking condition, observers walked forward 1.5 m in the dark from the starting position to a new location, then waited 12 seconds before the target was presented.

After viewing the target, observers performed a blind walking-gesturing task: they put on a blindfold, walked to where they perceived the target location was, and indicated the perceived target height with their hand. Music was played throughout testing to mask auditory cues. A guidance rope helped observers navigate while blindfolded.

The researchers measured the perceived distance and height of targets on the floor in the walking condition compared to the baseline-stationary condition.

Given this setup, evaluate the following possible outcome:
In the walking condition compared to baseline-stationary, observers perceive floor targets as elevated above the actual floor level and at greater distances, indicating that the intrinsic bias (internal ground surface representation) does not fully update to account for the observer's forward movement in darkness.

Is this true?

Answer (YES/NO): NO